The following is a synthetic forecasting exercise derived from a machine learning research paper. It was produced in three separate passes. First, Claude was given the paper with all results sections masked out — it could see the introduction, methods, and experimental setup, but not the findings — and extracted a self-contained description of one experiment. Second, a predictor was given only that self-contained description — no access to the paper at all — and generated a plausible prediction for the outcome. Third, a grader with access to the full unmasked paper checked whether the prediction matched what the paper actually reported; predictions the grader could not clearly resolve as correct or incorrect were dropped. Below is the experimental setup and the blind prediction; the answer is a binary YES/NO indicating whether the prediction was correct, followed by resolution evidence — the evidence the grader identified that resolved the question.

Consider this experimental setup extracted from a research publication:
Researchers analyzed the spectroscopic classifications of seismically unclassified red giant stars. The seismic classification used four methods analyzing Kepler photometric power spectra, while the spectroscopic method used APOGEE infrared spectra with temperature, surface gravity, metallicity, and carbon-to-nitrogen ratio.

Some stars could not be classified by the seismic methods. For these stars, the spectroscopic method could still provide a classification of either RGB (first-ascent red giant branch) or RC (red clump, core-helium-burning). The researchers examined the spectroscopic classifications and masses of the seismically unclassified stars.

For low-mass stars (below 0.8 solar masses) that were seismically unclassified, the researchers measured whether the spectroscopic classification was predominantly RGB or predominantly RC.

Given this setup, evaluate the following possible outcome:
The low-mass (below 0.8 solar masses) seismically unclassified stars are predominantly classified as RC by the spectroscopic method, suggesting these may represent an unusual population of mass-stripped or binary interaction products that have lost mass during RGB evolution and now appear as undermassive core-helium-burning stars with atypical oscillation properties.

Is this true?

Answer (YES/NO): YES